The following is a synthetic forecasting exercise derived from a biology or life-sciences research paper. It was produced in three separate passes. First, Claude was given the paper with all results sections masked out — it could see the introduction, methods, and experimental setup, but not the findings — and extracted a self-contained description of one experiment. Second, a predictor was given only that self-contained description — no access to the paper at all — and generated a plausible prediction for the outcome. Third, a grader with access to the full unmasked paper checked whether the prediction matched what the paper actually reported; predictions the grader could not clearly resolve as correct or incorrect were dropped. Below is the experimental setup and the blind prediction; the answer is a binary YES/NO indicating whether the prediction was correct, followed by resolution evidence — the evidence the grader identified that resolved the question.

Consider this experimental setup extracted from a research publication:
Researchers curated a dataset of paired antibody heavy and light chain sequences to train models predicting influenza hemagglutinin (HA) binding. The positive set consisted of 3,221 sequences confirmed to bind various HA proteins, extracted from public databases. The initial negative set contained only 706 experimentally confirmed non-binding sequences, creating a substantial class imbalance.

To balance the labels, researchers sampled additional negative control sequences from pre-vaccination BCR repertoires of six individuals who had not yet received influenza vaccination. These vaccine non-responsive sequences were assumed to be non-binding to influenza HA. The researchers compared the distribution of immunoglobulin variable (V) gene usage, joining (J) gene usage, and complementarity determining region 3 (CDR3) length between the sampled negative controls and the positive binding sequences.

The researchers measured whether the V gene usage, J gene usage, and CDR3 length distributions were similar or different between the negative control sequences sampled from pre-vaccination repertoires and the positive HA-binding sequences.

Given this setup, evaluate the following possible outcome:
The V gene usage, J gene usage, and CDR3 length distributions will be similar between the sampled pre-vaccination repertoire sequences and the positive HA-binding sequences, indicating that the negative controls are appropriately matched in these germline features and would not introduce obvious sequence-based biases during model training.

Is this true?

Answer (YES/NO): YES